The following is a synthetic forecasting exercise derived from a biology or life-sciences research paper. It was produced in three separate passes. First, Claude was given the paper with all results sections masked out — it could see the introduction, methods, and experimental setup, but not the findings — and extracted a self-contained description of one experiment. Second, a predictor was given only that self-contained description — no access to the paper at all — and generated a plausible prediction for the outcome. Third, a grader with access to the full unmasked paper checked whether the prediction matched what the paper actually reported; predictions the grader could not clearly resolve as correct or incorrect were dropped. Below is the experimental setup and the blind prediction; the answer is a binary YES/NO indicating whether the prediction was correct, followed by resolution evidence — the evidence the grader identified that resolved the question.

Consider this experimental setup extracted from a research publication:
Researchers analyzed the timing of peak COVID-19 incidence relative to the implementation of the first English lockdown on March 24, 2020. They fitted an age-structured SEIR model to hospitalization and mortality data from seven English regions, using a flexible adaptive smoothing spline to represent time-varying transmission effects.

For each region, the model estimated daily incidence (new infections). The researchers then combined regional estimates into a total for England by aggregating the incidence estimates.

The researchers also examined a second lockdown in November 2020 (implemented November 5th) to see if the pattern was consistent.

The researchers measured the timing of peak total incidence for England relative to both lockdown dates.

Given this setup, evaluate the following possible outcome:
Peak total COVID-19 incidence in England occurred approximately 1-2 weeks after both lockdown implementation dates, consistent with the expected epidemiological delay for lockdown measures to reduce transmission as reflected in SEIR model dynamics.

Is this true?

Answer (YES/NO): NO